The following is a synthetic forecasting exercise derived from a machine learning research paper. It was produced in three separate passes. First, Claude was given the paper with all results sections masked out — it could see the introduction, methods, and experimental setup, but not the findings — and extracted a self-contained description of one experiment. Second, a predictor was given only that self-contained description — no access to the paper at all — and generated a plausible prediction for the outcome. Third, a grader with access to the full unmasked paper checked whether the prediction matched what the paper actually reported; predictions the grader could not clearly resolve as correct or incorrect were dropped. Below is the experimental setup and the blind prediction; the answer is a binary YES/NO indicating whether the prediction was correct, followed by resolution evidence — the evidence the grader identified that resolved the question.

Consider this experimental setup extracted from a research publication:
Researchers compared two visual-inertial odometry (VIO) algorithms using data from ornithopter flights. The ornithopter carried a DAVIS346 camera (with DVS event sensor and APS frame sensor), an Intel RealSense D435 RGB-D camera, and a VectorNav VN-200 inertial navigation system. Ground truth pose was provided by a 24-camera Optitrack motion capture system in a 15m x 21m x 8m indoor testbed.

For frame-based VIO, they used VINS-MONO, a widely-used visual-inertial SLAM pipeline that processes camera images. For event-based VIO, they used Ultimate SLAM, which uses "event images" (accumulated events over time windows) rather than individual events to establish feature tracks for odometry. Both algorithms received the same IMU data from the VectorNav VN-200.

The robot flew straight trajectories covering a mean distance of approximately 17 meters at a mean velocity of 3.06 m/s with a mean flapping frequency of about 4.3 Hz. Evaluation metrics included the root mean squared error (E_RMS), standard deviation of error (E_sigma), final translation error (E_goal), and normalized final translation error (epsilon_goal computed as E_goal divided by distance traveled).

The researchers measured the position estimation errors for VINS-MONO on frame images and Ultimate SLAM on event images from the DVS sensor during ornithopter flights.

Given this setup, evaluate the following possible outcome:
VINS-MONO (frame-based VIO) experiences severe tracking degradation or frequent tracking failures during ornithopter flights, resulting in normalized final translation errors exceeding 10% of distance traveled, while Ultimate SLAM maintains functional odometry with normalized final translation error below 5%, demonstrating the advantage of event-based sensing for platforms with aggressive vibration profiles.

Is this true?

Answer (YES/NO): NO